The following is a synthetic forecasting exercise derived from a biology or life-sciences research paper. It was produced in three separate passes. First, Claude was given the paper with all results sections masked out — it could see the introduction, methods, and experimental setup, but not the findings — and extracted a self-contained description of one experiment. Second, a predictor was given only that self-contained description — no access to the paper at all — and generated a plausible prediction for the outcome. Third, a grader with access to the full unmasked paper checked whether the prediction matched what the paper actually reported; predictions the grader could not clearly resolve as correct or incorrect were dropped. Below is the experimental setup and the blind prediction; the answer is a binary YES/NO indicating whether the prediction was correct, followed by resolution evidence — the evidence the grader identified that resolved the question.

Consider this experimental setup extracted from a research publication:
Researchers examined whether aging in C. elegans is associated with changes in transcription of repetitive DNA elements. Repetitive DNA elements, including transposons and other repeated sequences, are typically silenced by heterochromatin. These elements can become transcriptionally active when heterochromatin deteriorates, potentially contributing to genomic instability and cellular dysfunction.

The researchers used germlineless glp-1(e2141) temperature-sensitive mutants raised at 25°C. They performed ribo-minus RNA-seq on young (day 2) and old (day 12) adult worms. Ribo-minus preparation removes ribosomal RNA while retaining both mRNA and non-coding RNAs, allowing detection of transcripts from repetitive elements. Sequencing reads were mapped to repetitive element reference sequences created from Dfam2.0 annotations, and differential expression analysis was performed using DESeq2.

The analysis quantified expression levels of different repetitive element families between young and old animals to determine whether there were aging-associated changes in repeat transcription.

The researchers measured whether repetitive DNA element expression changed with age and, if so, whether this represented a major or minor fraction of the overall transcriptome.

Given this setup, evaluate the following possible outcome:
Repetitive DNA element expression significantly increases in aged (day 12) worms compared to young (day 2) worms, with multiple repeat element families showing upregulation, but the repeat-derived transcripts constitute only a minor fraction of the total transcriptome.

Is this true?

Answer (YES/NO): YES